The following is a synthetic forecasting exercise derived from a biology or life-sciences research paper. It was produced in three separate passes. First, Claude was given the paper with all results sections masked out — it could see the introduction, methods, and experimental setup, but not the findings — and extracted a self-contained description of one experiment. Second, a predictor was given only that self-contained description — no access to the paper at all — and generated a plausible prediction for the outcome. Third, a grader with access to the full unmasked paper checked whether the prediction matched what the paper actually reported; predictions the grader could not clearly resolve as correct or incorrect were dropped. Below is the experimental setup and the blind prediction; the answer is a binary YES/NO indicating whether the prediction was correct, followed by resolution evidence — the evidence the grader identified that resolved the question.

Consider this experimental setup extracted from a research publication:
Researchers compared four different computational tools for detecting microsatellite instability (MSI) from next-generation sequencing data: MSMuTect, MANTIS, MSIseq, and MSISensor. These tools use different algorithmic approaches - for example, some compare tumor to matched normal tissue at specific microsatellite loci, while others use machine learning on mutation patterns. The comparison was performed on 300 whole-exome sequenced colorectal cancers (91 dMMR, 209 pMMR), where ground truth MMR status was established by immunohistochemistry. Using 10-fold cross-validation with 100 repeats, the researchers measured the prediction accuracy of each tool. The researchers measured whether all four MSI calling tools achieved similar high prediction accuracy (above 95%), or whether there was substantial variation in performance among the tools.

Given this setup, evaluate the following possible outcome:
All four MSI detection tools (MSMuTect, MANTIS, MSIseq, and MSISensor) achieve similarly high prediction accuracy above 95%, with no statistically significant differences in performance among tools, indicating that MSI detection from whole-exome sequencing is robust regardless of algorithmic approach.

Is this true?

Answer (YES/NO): NO